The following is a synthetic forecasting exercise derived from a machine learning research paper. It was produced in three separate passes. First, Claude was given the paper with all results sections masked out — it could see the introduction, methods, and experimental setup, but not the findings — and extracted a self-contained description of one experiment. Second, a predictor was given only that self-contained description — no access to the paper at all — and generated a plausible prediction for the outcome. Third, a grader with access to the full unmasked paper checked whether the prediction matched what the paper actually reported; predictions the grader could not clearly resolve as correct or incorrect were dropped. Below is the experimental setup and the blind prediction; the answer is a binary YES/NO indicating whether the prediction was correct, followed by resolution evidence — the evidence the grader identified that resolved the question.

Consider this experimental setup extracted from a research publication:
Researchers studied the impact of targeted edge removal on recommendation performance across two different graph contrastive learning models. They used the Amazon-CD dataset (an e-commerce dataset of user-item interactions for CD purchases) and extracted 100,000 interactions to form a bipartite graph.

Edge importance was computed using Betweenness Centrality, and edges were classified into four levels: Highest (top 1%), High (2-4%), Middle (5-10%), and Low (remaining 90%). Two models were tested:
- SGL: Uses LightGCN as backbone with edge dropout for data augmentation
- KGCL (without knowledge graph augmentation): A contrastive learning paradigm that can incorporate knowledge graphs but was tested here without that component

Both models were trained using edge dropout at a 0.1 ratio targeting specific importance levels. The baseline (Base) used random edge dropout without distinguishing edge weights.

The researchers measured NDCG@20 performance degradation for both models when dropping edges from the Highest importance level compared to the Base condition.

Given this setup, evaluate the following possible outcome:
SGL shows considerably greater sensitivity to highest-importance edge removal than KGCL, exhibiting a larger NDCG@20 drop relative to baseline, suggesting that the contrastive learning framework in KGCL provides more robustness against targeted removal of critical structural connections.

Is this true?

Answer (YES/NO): NO